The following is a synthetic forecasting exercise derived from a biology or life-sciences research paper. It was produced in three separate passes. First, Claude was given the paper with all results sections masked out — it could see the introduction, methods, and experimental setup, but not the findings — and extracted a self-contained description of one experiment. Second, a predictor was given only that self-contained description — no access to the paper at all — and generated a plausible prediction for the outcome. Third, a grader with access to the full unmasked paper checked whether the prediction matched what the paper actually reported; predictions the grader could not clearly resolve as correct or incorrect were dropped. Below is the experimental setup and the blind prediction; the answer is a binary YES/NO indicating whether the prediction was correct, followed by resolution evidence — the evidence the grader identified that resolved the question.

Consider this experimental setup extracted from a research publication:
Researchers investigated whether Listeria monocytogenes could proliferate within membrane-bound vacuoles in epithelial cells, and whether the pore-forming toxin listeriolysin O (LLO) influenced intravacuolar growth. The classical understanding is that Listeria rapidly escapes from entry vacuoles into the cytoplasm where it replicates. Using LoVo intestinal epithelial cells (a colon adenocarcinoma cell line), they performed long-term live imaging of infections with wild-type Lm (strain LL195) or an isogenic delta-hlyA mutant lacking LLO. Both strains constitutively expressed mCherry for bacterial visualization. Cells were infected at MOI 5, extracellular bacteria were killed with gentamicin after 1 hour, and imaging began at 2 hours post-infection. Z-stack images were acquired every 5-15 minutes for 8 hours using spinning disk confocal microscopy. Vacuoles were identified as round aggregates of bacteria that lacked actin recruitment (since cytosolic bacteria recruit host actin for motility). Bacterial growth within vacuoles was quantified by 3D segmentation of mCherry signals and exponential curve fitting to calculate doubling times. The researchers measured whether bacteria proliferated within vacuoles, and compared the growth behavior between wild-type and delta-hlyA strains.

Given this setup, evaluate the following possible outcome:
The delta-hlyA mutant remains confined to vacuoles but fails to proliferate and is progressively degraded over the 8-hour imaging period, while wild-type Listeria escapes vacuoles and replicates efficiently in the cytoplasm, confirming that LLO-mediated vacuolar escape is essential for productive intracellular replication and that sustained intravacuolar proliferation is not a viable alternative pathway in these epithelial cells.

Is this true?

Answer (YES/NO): NO